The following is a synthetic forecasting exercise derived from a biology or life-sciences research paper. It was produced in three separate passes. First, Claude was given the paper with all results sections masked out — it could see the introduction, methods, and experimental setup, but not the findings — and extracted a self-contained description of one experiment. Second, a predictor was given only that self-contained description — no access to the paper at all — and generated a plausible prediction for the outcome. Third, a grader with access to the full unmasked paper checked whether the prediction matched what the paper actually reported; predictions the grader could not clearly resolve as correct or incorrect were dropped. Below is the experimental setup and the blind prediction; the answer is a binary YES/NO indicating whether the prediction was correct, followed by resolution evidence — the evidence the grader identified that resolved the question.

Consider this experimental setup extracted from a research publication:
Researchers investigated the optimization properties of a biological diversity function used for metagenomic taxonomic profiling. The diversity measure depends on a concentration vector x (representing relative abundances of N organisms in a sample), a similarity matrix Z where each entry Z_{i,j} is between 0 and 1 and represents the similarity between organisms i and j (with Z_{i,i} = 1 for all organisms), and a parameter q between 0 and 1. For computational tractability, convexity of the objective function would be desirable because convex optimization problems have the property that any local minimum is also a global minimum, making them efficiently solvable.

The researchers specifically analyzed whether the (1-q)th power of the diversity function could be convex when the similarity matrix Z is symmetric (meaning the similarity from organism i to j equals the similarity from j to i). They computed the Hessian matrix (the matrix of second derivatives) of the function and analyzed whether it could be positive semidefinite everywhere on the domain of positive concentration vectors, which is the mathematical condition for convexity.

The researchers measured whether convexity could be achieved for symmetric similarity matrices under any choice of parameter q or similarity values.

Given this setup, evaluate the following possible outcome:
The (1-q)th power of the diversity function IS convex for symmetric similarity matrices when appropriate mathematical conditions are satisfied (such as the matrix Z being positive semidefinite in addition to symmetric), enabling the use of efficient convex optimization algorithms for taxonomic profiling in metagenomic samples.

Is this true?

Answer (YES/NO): NO